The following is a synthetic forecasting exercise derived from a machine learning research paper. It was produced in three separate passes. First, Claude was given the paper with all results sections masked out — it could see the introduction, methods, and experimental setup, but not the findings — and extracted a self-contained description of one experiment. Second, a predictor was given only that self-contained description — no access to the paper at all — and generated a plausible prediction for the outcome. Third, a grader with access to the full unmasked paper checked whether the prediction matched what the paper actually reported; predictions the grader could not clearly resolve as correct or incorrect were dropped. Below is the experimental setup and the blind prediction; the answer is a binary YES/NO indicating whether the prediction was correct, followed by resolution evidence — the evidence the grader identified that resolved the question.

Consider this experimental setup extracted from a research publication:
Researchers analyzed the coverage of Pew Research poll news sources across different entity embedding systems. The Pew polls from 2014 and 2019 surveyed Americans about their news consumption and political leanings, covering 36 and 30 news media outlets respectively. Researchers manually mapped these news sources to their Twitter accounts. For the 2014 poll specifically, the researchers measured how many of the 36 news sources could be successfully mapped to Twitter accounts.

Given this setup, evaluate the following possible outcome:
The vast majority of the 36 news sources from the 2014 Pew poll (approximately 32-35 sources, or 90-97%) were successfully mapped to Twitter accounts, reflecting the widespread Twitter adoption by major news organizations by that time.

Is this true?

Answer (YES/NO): NO